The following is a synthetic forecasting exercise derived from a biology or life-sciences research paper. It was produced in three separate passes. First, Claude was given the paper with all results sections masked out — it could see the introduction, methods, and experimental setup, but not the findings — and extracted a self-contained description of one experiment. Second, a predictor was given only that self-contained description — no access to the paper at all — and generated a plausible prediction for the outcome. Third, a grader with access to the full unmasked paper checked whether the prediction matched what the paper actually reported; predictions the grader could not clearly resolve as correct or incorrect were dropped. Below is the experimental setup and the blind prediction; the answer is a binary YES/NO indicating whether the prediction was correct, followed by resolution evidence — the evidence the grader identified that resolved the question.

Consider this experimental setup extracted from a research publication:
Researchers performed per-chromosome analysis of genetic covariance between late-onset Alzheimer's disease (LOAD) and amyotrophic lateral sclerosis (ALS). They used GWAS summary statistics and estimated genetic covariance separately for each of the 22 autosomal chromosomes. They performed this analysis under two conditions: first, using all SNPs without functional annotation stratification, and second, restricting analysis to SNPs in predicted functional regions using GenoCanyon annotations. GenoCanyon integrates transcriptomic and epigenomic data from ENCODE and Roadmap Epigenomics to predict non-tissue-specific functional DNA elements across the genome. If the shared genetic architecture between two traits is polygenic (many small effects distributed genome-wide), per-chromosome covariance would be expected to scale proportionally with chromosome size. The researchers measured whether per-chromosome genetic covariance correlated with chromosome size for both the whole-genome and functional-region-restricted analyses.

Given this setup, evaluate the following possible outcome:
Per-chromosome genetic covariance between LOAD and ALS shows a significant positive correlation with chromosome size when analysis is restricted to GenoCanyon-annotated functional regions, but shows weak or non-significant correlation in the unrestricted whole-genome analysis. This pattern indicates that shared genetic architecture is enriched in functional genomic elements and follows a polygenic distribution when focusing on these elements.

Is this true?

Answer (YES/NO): YES